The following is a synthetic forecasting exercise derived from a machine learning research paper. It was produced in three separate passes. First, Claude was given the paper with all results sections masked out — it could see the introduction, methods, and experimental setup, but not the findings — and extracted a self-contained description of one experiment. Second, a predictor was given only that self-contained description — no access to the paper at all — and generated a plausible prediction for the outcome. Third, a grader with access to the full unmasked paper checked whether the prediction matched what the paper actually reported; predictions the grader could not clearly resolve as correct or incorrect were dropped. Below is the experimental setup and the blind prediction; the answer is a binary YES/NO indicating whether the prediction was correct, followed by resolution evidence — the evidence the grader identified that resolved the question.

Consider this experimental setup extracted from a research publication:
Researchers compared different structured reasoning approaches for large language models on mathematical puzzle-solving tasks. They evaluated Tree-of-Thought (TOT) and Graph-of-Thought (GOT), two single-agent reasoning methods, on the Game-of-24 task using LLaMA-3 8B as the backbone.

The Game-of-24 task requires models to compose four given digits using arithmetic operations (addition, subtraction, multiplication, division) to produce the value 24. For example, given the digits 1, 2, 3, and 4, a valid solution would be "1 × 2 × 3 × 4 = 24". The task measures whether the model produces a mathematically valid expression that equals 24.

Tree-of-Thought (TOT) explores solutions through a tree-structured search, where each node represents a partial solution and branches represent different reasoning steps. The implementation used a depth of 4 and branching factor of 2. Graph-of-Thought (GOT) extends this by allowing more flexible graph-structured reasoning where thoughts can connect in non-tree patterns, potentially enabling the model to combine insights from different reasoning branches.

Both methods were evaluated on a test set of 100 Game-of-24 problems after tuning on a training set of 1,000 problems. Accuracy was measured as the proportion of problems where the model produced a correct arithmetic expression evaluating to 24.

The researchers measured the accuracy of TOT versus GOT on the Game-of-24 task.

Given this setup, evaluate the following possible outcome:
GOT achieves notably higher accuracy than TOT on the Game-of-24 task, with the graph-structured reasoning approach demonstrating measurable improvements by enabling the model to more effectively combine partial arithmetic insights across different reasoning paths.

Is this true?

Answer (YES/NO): NO